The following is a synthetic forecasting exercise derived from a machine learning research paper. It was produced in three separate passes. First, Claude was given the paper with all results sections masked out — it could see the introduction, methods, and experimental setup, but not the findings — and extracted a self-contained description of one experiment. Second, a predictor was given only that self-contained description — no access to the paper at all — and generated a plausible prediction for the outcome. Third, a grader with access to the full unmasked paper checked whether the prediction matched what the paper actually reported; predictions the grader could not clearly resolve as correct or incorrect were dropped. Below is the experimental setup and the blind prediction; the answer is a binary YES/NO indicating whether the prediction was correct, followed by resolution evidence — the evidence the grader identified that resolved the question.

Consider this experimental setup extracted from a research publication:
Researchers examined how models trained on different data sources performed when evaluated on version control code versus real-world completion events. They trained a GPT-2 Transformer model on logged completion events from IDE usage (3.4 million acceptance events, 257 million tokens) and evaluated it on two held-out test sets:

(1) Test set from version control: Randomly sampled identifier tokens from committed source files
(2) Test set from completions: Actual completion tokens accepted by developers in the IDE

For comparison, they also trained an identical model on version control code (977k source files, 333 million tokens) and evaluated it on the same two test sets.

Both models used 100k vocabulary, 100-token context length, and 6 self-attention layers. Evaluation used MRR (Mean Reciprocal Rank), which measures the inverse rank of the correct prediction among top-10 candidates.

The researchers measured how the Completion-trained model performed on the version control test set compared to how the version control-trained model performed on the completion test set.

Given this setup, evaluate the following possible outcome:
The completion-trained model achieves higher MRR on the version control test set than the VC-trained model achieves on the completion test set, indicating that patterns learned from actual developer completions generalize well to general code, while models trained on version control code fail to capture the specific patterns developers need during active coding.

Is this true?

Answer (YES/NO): YES